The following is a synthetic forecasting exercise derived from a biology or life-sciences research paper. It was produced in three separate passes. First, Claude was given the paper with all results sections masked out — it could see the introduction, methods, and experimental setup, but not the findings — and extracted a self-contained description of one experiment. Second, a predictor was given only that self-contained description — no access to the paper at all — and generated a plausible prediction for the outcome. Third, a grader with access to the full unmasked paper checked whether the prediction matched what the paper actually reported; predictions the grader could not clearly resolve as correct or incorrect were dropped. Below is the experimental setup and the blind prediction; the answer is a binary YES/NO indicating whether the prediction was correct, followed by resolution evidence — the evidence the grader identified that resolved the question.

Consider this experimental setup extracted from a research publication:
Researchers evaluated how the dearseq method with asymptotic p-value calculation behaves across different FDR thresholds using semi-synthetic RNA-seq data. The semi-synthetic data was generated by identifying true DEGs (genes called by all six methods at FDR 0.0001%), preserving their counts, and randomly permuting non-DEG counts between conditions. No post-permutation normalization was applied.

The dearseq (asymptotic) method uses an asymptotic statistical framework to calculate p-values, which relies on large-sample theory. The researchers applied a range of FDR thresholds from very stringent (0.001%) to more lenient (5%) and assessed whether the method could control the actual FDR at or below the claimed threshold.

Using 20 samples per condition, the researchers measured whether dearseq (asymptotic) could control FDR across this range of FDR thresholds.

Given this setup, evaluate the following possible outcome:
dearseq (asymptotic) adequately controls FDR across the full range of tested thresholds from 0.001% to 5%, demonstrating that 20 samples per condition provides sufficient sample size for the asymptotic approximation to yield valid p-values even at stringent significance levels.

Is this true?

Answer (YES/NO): NO